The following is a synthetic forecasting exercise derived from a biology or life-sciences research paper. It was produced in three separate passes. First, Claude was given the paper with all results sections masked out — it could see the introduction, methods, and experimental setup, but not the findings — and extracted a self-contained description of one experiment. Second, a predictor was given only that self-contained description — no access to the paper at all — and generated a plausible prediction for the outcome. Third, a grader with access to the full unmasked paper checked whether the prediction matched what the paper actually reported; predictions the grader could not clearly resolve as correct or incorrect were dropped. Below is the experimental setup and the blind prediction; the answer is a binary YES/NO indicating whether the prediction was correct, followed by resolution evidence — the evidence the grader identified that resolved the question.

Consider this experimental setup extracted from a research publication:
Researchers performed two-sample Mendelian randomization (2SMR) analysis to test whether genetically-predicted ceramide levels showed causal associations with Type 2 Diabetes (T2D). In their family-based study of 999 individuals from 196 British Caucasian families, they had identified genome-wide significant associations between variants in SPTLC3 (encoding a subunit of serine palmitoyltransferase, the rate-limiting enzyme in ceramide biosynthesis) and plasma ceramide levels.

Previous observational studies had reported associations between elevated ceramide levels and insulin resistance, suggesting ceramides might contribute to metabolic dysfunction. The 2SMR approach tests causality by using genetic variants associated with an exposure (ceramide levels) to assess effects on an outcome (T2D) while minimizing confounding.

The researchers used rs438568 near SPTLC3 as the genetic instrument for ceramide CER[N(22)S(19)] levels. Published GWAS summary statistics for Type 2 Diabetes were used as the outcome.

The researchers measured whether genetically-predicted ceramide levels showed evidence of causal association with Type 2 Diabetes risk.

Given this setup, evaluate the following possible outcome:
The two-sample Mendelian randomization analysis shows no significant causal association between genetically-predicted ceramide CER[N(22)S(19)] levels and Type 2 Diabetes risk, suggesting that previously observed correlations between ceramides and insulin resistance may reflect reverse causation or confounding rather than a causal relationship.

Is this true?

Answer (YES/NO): YES